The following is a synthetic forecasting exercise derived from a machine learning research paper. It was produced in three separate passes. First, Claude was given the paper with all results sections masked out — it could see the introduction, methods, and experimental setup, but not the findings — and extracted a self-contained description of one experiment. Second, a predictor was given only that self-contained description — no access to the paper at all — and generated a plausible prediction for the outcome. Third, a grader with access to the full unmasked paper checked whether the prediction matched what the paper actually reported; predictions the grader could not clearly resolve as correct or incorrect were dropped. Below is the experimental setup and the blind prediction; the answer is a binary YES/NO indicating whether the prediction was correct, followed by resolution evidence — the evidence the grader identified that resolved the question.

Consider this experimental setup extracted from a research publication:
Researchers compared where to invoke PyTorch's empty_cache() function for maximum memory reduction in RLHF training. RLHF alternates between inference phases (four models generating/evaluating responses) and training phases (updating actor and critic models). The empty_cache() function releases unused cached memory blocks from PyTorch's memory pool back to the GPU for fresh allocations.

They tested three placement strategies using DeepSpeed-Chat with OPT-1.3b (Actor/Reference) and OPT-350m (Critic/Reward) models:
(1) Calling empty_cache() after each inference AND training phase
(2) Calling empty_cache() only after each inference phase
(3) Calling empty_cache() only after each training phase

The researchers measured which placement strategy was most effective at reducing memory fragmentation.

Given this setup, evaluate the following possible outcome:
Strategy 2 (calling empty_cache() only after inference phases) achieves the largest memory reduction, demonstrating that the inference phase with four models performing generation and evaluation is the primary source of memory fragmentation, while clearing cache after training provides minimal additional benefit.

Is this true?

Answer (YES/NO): NO